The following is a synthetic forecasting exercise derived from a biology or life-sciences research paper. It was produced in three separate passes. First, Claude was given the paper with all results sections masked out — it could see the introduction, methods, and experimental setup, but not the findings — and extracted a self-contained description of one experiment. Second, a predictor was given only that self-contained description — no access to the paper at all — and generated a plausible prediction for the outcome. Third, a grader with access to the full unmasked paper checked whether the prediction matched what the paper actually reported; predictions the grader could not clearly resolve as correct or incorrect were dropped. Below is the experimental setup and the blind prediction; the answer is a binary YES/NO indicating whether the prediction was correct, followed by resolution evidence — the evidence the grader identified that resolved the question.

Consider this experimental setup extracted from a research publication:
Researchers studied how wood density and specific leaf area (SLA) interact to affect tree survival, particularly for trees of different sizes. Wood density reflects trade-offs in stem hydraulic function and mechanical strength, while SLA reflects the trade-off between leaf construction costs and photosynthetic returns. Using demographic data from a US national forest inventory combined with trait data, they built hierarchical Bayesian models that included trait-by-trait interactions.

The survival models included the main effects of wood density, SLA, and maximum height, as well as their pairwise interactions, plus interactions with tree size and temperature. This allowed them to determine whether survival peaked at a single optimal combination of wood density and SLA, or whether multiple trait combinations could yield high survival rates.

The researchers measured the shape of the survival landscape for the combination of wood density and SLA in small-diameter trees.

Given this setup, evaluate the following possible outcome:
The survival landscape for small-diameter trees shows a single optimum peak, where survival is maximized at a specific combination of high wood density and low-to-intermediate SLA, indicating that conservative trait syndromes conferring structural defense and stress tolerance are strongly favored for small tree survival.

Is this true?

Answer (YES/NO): NO